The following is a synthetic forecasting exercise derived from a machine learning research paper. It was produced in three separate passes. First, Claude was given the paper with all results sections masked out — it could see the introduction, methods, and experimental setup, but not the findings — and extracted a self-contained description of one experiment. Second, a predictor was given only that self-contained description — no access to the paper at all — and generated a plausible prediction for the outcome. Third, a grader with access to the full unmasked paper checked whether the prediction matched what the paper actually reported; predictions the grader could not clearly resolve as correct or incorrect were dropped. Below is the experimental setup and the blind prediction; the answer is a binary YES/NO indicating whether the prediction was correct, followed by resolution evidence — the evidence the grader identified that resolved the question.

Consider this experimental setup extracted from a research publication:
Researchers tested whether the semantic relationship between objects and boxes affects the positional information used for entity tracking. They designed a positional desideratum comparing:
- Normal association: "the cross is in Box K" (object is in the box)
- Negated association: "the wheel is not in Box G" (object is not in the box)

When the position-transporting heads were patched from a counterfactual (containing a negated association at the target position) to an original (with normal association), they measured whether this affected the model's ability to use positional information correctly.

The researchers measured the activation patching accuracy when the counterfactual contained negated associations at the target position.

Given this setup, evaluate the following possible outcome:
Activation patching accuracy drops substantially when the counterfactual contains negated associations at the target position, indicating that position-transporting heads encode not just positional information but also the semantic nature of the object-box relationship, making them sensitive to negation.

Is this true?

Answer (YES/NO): YES